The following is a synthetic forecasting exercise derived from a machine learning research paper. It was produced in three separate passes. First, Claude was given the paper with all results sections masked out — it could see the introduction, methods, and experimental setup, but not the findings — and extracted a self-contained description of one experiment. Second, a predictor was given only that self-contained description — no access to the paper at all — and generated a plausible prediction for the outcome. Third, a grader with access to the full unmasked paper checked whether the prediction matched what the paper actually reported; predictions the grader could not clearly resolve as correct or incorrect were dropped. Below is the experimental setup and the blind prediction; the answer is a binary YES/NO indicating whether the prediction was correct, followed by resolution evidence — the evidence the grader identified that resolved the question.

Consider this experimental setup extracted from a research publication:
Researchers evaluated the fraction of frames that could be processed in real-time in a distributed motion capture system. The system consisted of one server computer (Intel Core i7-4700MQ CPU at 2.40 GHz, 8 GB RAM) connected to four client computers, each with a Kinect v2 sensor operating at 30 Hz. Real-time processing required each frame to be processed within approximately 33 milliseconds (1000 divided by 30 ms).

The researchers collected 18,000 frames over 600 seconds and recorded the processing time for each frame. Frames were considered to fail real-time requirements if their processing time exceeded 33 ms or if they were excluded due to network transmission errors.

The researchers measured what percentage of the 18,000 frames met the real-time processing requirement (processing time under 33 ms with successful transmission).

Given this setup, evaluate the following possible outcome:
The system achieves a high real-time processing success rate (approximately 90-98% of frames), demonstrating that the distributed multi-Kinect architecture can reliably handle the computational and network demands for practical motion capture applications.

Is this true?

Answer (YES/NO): NO